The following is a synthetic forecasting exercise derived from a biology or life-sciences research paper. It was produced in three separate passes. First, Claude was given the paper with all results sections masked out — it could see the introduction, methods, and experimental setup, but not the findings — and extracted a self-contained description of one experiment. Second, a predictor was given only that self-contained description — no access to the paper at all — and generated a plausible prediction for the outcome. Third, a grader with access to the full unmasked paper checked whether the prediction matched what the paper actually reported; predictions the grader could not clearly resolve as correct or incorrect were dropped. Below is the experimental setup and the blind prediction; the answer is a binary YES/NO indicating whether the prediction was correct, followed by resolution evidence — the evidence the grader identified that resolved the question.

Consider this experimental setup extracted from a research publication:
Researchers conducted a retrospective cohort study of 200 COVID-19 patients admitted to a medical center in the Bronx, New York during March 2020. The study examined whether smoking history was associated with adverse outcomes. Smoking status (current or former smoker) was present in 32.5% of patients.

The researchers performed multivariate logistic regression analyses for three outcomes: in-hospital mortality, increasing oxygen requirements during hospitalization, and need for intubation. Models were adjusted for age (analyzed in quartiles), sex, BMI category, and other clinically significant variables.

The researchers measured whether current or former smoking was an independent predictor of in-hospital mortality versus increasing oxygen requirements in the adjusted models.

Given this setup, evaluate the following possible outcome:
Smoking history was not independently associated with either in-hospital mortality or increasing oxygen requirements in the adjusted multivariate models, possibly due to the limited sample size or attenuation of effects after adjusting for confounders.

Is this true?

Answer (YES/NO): NO